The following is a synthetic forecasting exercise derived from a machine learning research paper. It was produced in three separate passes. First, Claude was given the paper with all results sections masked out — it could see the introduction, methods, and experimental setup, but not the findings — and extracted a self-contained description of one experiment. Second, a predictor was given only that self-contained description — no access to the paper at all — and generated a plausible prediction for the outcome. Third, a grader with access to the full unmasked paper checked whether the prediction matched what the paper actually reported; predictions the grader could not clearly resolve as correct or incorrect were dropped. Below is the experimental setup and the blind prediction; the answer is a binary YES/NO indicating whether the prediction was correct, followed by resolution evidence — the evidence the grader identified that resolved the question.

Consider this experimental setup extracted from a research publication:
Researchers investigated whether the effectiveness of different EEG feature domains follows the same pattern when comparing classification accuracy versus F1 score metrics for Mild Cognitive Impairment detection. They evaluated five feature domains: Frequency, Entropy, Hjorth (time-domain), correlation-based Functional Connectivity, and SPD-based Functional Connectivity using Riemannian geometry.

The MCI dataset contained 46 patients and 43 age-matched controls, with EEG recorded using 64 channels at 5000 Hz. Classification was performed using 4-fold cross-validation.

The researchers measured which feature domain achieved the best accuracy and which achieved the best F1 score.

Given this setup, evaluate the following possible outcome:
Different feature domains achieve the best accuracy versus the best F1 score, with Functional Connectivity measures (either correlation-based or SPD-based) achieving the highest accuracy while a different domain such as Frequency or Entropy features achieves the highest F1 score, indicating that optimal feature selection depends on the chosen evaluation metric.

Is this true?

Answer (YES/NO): NO